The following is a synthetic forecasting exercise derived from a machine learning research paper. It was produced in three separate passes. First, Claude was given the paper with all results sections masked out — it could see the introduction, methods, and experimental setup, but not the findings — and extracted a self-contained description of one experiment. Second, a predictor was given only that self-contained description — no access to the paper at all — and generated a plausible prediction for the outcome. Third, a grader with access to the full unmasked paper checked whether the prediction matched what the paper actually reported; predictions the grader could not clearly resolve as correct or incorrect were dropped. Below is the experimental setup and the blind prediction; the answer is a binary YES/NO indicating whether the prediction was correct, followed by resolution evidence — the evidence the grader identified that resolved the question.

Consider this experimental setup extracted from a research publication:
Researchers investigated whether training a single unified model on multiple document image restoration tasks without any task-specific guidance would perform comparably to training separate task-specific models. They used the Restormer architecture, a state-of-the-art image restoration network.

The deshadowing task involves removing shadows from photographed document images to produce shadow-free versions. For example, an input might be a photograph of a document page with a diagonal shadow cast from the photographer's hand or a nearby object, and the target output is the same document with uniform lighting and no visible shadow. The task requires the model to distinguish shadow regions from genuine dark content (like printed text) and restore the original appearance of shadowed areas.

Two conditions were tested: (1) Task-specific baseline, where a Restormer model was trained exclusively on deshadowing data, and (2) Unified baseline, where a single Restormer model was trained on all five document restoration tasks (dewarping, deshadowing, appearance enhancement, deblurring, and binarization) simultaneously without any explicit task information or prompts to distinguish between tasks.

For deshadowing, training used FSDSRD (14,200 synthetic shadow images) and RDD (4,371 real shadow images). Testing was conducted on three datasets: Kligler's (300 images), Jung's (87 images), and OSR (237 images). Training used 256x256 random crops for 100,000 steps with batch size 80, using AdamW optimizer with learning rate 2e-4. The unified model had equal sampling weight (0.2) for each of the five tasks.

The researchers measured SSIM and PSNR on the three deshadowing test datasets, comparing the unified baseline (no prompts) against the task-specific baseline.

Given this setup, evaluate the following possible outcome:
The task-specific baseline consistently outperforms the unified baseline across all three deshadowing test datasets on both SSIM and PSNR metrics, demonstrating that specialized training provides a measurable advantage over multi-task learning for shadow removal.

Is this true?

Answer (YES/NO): YES